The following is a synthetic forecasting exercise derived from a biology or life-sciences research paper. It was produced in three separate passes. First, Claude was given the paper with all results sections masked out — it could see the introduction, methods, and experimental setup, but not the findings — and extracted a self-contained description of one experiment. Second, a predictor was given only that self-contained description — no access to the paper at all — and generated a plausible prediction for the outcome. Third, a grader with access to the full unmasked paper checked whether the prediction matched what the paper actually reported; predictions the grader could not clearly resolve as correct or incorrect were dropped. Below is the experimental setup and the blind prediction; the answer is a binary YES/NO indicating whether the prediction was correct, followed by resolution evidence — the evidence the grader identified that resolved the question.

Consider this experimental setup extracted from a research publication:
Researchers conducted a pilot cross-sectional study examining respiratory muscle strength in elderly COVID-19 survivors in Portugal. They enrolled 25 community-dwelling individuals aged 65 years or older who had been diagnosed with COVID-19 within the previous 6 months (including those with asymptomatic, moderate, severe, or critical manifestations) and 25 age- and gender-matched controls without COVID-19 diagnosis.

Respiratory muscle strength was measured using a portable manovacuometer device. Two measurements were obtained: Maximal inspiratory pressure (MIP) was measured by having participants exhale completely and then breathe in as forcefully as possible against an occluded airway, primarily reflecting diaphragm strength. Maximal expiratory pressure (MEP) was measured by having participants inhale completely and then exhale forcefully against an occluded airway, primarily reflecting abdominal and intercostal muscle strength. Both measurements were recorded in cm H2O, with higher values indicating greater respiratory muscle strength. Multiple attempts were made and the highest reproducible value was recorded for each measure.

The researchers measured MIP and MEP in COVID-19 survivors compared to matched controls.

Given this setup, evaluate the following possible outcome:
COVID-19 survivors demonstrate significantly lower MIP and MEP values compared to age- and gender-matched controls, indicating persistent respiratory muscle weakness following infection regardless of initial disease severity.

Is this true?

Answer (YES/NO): YES